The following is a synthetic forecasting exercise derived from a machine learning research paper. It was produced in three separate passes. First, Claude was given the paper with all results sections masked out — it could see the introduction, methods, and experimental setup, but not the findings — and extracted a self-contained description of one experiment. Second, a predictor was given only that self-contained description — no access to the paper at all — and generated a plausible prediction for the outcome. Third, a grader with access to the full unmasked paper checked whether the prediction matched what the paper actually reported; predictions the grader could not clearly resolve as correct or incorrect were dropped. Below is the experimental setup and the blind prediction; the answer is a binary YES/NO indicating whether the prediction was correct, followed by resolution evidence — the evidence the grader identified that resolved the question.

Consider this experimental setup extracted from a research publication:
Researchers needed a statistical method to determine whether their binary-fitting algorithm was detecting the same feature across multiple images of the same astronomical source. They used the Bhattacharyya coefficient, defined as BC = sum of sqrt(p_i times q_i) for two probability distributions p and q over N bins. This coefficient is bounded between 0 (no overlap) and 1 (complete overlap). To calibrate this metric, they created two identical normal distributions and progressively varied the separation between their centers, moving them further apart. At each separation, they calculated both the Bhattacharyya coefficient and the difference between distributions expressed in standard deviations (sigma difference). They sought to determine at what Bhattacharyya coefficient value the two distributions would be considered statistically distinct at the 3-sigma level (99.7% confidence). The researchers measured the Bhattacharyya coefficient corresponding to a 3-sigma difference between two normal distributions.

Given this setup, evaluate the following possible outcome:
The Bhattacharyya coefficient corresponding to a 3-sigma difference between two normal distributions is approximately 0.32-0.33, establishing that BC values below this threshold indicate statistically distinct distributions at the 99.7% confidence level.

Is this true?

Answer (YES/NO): NO